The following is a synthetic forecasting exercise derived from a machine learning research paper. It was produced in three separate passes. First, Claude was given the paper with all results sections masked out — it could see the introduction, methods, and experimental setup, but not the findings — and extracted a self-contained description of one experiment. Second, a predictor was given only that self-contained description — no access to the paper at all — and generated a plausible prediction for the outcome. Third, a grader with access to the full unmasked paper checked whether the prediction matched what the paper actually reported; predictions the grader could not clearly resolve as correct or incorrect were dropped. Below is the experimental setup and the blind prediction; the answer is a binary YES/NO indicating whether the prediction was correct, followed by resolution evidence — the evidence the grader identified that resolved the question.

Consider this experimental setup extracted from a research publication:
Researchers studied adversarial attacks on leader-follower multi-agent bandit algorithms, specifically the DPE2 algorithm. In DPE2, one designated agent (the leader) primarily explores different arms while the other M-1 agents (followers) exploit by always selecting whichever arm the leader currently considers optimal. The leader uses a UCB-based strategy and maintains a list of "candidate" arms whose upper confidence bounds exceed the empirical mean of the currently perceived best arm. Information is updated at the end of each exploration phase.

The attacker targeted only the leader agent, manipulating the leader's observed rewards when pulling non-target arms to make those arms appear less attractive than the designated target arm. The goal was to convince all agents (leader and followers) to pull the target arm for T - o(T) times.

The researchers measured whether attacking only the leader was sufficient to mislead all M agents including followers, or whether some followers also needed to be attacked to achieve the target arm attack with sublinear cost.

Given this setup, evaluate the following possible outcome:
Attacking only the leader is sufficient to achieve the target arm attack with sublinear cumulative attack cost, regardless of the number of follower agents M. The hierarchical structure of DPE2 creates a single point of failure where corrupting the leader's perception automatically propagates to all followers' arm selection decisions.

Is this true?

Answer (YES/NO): YES